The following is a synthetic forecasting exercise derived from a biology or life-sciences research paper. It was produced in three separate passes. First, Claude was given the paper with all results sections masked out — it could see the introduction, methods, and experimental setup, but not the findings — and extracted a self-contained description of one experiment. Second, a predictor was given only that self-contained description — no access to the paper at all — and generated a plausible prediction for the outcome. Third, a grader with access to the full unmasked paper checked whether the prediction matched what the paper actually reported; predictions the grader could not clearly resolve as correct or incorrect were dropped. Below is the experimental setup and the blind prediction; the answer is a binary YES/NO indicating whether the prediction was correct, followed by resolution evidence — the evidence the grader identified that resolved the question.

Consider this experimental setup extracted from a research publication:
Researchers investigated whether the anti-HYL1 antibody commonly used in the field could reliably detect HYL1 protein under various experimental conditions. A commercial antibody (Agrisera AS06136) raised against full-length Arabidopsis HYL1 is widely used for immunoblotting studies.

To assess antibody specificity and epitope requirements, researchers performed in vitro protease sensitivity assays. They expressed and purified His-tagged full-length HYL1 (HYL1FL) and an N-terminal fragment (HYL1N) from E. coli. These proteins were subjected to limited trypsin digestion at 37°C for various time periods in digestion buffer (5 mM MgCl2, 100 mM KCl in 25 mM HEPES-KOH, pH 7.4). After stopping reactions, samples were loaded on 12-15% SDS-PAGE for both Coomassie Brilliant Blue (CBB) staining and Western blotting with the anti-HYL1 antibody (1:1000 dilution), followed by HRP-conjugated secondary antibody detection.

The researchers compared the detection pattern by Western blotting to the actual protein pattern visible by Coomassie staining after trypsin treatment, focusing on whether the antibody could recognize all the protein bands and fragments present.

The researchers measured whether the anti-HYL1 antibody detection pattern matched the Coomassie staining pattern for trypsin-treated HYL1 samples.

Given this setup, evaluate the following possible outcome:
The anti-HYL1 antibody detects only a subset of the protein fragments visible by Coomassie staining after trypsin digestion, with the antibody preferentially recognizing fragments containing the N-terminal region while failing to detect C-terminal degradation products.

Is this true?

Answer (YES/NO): NO